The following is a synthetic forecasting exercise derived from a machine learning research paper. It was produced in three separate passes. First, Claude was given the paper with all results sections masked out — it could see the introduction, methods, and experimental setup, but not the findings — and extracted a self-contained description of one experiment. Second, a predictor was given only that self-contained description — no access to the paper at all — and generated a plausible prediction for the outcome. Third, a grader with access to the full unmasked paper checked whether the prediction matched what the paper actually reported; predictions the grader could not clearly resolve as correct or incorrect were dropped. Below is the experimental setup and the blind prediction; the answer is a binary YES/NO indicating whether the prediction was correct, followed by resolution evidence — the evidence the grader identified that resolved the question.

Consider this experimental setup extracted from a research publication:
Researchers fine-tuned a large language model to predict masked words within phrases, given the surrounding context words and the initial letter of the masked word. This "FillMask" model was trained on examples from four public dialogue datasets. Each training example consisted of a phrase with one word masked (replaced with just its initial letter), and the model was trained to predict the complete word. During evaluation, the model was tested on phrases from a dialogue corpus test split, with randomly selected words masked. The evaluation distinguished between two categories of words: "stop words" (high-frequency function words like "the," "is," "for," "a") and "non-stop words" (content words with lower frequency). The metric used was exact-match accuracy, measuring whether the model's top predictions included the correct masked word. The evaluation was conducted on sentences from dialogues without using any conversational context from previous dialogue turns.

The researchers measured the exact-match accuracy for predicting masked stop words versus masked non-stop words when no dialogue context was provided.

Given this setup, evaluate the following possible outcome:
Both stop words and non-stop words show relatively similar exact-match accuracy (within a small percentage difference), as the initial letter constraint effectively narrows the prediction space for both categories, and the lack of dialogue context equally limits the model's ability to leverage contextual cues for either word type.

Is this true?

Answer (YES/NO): NO